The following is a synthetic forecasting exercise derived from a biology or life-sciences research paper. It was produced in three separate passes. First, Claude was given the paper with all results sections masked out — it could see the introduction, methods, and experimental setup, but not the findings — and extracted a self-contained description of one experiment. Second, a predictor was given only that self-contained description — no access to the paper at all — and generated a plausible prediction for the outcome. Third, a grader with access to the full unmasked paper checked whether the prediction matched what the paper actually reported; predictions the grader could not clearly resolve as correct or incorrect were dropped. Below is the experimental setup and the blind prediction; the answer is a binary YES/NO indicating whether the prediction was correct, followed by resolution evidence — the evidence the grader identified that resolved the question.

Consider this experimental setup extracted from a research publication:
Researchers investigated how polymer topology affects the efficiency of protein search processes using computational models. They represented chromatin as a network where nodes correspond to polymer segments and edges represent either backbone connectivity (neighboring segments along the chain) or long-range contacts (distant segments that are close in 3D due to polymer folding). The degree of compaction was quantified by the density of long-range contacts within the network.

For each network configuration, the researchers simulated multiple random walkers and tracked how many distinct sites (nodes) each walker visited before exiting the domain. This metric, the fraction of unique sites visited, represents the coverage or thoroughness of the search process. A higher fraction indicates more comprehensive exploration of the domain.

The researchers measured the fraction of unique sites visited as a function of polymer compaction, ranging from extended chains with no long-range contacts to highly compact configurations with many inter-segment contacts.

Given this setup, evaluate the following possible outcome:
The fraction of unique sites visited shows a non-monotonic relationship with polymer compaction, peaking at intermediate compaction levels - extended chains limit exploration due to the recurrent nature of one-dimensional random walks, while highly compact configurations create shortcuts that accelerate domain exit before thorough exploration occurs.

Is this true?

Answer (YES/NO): NO